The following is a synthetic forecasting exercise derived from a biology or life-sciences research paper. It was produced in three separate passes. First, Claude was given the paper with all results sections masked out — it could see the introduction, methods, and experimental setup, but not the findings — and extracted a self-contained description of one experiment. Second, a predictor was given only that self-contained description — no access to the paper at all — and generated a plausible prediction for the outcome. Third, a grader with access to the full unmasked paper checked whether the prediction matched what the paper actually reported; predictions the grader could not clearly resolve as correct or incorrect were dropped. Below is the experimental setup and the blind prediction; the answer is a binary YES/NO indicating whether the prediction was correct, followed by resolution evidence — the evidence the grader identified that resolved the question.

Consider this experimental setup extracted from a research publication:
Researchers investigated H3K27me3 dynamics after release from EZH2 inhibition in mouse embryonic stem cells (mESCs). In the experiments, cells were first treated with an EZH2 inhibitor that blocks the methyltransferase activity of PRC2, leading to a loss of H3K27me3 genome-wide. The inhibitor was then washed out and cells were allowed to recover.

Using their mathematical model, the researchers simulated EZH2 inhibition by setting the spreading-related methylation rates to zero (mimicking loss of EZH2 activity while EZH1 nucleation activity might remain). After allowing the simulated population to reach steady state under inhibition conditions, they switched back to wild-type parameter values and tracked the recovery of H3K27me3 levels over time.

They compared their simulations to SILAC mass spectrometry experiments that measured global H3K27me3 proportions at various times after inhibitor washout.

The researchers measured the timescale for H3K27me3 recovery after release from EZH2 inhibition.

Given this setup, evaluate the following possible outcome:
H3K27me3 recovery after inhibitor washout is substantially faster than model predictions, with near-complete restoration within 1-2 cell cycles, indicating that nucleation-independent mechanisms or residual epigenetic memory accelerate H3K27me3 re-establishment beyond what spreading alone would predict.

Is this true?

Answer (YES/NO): NO